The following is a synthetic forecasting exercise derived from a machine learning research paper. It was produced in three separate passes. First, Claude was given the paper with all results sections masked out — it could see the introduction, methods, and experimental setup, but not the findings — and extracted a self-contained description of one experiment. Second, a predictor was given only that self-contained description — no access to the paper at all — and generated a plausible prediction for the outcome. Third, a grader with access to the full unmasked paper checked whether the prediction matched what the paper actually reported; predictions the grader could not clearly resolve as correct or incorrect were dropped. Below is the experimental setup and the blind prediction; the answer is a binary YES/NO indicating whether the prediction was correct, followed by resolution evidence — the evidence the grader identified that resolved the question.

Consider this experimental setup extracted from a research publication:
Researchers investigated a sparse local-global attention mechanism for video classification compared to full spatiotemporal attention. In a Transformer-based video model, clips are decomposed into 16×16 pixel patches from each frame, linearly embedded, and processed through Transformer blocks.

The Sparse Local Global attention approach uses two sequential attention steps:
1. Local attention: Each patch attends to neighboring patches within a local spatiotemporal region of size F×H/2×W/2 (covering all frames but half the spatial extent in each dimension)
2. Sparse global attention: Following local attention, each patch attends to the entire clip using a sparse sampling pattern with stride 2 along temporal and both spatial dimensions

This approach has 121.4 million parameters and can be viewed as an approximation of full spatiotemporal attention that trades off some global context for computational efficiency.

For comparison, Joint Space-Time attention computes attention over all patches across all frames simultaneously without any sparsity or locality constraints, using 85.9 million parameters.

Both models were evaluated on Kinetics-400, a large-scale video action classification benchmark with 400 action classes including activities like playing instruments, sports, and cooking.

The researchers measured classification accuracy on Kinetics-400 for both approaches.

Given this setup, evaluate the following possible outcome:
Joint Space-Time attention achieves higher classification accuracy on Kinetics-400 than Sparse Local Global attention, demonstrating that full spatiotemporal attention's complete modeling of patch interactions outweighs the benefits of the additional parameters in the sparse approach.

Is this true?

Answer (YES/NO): YES